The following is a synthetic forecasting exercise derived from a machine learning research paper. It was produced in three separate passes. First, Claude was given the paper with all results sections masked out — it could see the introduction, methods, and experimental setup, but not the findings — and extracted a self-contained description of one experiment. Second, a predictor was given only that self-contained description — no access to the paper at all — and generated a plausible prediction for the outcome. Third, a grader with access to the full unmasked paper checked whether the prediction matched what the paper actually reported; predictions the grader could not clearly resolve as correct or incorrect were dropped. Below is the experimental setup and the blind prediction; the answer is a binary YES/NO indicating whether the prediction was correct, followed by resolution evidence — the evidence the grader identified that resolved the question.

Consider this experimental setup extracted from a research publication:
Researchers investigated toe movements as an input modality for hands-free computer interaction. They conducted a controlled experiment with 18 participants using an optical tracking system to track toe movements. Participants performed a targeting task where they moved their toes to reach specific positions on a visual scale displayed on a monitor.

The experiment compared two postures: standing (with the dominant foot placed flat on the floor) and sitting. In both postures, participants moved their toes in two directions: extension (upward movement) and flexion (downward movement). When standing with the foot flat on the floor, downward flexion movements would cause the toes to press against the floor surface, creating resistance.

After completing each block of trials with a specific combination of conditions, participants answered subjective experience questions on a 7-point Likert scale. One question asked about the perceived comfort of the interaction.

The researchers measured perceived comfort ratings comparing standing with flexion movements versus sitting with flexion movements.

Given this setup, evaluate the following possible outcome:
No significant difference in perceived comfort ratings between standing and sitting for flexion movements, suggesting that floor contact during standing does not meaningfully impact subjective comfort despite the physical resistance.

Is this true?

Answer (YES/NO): NO